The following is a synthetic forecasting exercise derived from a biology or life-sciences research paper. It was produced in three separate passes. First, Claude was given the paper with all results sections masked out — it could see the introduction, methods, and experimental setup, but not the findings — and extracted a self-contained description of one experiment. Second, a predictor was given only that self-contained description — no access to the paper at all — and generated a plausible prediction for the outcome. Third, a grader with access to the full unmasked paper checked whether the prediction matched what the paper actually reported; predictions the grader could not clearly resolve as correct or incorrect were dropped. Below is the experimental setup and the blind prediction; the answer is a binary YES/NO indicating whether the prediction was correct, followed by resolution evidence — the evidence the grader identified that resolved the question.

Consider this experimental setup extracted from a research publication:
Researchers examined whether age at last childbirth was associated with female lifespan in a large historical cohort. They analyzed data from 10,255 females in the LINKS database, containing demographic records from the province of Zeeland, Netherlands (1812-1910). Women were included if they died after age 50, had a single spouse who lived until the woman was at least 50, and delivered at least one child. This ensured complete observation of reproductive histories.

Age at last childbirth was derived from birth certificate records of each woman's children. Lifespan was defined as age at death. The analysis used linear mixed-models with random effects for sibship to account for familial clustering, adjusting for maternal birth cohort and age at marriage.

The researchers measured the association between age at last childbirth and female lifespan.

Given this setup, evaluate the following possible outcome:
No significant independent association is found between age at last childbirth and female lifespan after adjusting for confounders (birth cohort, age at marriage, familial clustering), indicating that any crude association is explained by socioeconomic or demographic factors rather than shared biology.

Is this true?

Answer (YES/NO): NO